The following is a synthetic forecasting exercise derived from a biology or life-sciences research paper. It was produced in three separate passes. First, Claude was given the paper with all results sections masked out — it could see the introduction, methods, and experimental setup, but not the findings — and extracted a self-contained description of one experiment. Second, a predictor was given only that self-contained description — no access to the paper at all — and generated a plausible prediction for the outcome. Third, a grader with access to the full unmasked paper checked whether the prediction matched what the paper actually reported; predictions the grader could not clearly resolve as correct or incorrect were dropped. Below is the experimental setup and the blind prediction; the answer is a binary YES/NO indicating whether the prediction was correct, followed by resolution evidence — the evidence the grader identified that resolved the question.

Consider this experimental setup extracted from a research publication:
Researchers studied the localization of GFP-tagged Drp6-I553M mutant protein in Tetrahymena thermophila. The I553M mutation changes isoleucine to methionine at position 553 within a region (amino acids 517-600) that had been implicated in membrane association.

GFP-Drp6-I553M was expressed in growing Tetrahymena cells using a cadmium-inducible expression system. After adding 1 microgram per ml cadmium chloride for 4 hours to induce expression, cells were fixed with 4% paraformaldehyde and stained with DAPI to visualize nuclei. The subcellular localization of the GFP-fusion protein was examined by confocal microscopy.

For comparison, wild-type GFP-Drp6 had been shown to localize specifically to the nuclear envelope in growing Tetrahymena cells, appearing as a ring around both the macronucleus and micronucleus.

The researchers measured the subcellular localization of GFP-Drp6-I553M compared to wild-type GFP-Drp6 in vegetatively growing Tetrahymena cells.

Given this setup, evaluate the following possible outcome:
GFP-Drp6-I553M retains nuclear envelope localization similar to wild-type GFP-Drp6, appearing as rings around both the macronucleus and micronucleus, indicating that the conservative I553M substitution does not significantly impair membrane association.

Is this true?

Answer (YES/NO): NO